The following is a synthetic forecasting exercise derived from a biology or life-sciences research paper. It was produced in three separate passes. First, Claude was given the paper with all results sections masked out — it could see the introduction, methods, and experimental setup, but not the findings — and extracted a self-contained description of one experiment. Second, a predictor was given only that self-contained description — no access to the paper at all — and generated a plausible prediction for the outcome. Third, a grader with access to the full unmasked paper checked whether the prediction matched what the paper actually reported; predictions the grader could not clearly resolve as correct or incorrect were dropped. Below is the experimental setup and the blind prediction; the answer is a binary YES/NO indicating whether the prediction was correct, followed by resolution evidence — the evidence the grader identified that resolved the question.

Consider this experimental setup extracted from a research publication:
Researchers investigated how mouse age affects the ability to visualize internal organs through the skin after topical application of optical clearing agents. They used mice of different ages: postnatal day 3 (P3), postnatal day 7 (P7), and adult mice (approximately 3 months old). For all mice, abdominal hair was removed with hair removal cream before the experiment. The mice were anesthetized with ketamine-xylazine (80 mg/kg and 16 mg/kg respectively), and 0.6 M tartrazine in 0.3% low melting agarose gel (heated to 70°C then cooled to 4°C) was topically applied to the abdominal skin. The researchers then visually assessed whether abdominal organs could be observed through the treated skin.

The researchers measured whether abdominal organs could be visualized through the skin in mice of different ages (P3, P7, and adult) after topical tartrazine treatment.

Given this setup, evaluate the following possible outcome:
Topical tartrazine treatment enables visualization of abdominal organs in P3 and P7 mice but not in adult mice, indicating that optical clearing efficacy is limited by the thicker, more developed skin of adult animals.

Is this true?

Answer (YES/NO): NO